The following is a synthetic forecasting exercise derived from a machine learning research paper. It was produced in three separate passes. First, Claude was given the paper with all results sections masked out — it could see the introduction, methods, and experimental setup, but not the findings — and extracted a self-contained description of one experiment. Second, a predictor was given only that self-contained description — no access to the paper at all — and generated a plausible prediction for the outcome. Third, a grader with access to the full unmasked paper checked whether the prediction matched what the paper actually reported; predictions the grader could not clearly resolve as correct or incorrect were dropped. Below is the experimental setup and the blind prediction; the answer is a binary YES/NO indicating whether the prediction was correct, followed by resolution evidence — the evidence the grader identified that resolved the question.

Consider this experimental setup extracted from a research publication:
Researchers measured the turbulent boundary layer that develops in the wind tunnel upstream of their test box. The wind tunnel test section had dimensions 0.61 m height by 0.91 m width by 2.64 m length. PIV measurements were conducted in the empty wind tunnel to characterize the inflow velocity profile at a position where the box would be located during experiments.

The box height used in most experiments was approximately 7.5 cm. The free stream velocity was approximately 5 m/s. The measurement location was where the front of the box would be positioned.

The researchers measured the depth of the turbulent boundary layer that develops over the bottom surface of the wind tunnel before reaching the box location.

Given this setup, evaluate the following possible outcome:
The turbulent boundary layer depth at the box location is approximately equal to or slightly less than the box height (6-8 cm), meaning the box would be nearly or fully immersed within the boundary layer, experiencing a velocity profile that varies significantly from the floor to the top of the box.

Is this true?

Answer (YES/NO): NO